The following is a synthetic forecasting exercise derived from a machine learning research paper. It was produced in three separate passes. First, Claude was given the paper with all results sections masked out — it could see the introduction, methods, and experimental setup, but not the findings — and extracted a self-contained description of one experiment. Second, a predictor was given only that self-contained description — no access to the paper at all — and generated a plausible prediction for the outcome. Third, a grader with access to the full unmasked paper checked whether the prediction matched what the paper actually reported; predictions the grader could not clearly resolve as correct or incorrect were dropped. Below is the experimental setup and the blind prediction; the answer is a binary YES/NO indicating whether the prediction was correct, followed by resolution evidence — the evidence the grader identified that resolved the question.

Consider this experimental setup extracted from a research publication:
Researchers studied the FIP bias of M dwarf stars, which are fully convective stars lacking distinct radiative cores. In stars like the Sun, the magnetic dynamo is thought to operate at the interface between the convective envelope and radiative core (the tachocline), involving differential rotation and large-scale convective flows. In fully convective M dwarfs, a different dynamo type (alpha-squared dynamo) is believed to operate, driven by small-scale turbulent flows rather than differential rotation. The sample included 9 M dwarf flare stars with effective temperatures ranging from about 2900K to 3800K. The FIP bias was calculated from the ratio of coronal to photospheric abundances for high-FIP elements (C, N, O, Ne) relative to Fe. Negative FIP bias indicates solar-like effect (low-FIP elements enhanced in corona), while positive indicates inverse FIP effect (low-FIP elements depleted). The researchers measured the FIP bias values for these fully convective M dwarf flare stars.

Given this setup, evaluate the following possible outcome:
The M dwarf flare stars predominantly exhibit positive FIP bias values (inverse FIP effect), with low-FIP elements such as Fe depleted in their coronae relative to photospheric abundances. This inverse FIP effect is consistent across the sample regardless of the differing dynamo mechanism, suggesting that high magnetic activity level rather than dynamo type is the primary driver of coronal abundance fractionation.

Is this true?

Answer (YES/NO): NO